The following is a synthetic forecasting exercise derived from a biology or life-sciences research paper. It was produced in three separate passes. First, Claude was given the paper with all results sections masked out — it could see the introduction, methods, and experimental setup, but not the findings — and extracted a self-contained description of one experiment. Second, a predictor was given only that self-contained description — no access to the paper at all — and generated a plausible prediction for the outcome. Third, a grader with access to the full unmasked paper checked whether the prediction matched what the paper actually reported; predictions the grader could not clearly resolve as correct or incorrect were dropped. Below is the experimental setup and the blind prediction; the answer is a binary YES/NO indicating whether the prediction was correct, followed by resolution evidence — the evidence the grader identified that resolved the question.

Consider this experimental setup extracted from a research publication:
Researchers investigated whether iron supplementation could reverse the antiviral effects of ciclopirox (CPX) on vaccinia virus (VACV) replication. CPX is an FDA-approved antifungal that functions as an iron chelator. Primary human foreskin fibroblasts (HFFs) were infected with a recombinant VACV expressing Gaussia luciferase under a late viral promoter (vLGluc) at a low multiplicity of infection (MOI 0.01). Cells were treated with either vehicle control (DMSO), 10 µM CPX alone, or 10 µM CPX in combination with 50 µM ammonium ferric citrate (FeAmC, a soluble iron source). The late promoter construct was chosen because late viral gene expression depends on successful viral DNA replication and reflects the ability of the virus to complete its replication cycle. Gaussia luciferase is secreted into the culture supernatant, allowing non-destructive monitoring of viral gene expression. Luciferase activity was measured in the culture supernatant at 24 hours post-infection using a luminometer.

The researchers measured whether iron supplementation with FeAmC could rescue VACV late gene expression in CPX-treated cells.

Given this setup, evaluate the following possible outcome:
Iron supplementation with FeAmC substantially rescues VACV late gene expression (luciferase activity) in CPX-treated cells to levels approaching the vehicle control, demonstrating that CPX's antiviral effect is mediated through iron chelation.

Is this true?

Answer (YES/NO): NO